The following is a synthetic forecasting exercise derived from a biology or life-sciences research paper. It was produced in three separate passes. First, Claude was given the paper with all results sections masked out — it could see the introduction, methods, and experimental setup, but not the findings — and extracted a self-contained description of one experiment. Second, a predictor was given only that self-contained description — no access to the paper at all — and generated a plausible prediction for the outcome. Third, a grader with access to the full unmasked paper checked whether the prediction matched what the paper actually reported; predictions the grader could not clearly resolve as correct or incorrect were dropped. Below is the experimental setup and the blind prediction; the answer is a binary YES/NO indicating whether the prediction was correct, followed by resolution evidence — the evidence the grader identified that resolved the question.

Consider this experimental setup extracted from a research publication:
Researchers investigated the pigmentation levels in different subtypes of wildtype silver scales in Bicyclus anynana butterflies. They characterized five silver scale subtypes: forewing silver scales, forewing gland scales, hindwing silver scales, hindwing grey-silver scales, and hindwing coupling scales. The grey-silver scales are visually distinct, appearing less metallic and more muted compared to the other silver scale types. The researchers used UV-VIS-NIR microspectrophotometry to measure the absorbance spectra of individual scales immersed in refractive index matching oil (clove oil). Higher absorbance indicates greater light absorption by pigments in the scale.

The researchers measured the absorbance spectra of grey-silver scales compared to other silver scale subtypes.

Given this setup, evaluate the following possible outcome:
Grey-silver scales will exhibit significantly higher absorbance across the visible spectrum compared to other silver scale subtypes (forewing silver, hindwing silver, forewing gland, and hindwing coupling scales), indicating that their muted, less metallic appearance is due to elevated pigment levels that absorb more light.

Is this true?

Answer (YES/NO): YES